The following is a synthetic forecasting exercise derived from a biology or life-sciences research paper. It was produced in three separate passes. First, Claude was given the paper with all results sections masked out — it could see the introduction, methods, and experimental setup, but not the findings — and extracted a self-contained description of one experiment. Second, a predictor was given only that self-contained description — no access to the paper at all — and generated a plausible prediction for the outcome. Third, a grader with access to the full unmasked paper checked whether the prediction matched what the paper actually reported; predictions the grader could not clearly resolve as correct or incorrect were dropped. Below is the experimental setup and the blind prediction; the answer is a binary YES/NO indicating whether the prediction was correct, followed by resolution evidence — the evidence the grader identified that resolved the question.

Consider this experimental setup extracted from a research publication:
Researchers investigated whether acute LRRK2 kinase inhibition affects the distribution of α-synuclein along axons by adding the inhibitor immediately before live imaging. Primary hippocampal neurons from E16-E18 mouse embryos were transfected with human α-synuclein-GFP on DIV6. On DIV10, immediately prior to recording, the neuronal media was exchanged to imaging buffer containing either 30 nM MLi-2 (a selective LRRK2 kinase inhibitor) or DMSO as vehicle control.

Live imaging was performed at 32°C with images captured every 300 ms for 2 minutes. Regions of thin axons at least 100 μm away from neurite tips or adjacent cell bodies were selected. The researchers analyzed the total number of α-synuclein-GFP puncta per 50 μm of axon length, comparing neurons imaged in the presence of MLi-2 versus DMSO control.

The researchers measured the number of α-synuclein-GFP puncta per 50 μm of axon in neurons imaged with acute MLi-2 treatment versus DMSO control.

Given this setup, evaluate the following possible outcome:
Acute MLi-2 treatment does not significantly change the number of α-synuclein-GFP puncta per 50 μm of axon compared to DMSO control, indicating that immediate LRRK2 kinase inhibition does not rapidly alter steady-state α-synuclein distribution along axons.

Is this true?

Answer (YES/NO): YES